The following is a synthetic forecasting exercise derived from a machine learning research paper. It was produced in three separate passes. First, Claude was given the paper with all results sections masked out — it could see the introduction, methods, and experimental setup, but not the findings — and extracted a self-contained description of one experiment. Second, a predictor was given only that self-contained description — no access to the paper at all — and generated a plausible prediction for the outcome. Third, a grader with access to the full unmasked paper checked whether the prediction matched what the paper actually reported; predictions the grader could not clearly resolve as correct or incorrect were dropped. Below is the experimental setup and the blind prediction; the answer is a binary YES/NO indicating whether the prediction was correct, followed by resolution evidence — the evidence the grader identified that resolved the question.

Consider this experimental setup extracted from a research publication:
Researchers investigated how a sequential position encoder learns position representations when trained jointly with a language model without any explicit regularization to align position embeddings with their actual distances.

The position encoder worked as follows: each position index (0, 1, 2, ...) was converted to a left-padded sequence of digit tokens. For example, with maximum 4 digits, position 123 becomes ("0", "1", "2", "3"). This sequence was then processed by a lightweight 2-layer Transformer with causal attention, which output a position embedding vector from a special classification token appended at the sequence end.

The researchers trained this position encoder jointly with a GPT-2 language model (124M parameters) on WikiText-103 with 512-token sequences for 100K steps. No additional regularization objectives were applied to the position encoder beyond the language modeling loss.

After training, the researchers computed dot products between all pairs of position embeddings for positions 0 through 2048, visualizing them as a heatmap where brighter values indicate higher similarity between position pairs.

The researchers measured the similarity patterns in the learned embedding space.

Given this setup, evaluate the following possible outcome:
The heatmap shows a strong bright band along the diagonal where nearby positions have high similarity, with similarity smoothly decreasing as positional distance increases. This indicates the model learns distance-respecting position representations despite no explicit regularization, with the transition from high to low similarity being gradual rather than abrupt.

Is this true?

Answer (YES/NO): NO